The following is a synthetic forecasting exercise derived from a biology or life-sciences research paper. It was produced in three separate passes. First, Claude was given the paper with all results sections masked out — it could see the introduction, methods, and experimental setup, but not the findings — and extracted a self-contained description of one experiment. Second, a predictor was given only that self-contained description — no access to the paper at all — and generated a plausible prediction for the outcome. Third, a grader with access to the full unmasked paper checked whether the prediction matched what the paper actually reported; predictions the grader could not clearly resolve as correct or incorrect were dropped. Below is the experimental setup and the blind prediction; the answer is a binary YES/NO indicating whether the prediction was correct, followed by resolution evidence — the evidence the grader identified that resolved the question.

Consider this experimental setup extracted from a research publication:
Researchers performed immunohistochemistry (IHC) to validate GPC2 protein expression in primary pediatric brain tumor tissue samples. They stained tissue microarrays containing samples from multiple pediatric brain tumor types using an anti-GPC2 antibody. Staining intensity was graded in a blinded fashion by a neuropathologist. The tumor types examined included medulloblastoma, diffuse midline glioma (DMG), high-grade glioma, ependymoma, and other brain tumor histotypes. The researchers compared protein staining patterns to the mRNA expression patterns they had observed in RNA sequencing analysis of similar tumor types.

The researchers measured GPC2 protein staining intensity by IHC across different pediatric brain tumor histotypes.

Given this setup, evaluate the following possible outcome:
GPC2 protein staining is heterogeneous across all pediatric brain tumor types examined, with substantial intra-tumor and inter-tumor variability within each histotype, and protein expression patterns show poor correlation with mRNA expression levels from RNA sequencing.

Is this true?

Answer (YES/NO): NO